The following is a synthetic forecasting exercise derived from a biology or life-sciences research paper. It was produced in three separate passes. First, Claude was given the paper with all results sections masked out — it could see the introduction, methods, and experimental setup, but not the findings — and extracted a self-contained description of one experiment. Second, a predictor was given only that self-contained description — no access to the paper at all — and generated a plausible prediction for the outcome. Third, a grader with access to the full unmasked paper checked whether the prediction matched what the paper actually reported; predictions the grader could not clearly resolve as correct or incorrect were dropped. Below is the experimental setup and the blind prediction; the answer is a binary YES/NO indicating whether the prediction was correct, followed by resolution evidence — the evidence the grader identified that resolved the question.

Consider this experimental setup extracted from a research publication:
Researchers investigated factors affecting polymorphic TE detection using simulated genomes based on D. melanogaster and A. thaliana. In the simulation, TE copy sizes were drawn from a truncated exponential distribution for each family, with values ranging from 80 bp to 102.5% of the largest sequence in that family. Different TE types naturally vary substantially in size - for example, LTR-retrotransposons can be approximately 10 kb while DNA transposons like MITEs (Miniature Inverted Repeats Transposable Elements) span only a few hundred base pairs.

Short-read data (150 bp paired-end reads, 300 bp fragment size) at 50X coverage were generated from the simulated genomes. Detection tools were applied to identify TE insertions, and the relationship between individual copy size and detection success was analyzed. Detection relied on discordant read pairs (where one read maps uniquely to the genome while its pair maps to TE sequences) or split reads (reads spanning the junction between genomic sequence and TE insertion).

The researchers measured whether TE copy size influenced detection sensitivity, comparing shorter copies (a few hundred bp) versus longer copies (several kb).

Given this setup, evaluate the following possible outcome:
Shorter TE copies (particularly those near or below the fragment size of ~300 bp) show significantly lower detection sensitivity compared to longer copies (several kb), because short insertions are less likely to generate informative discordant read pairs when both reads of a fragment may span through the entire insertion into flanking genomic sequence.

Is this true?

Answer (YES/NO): NO